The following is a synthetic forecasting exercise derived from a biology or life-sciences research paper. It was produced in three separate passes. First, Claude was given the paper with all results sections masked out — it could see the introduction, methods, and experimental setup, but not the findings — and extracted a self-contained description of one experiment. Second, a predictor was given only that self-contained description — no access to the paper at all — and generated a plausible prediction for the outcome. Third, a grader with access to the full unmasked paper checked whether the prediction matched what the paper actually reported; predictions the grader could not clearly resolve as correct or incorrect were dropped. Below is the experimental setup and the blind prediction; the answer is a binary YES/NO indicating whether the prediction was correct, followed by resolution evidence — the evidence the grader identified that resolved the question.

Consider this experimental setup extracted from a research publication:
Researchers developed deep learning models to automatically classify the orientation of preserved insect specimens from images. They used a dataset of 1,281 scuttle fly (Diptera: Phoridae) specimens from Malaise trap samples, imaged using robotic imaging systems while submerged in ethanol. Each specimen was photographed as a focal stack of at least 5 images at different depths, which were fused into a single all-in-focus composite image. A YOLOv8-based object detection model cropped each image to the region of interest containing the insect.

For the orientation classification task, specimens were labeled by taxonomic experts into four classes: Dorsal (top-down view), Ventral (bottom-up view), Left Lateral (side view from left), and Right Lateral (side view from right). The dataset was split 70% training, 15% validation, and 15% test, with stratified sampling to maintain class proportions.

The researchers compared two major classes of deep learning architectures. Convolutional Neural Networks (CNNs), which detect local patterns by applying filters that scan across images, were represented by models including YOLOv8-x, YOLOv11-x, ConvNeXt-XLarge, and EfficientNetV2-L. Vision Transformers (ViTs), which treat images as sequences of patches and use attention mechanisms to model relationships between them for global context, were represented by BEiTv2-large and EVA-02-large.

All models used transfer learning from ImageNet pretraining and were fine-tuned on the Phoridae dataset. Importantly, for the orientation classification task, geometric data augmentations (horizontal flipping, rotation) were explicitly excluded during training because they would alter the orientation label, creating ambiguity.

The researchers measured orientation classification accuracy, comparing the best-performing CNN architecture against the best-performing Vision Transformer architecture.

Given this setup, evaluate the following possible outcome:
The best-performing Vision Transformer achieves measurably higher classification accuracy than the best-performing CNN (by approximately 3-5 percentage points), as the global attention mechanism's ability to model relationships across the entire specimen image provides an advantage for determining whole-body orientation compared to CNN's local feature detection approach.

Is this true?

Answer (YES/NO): NO